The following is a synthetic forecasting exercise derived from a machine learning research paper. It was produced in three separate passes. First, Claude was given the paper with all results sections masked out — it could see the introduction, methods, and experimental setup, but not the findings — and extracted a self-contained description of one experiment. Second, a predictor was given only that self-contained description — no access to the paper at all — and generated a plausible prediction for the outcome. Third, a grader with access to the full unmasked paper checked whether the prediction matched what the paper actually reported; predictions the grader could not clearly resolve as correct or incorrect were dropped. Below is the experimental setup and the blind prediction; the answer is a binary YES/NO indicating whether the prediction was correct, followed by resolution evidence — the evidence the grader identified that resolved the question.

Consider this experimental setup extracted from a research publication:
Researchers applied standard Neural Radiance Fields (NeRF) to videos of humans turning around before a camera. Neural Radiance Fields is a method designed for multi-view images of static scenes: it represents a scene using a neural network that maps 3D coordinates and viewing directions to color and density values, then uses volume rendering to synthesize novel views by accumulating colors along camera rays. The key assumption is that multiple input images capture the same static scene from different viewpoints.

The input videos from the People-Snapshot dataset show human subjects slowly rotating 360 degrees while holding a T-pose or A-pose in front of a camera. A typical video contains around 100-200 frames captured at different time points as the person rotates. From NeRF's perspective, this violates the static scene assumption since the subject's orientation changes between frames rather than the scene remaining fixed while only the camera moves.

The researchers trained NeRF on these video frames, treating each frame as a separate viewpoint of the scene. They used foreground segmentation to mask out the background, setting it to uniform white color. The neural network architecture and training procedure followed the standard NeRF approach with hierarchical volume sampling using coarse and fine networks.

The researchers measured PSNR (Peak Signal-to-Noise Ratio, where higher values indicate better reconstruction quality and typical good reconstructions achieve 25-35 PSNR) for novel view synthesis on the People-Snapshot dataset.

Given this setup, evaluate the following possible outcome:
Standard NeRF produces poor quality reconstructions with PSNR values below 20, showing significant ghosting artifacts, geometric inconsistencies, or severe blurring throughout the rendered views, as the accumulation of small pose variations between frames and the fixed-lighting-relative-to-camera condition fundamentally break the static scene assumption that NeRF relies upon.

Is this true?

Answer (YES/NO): NO